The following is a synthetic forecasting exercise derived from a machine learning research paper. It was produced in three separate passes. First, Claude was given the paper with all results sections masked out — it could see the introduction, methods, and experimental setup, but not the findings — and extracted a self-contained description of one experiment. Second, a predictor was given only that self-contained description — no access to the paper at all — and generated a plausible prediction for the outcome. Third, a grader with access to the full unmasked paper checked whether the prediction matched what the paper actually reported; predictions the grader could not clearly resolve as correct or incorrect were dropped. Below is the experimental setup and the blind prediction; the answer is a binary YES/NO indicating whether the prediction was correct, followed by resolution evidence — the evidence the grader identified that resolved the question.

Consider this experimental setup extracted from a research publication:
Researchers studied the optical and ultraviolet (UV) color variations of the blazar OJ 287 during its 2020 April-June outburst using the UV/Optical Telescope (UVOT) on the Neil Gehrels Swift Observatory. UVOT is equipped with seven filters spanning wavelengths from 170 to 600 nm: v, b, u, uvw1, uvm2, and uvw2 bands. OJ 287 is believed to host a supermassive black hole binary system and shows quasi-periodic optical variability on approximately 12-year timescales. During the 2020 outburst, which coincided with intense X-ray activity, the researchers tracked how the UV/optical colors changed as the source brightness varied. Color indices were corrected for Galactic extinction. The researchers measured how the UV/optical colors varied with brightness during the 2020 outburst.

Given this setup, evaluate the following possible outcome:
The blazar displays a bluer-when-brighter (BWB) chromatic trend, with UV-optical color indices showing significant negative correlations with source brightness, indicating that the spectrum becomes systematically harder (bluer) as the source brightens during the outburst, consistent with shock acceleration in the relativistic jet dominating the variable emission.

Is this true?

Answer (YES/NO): NO